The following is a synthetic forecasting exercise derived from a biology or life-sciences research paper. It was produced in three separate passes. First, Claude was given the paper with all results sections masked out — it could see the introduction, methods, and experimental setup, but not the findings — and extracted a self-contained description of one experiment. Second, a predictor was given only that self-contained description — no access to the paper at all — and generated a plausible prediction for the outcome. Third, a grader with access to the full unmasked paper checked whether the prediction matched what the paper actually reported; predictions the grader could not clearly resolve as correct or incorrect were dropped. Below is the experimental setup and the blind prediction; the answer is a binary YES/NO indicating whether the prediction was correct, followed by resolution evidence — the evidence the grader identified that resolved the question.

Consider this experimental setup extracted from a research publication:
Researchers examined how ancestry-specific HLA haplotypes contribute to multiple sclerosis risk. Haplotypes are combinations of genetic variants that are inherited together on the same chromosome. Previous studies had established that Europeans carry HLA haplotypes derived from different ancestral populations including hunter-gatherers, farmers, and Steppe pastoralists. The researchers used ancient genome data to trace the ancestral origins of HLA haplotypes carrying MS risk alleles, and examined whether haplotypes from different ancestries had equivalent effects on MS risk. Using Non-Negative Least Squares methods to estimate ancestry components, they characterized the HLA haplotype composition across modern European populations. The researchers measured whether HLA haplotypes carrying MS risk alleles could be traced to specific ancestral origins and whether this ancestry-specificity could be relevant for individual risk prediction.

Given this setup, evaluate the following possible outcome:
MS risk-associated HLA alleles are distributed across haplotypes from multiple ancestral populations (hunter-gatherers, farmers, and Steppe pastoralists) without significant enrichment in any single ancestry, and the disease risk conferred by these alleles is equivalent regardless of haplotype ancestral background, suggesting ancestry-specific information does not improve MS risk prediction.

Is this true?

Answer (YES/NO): NO